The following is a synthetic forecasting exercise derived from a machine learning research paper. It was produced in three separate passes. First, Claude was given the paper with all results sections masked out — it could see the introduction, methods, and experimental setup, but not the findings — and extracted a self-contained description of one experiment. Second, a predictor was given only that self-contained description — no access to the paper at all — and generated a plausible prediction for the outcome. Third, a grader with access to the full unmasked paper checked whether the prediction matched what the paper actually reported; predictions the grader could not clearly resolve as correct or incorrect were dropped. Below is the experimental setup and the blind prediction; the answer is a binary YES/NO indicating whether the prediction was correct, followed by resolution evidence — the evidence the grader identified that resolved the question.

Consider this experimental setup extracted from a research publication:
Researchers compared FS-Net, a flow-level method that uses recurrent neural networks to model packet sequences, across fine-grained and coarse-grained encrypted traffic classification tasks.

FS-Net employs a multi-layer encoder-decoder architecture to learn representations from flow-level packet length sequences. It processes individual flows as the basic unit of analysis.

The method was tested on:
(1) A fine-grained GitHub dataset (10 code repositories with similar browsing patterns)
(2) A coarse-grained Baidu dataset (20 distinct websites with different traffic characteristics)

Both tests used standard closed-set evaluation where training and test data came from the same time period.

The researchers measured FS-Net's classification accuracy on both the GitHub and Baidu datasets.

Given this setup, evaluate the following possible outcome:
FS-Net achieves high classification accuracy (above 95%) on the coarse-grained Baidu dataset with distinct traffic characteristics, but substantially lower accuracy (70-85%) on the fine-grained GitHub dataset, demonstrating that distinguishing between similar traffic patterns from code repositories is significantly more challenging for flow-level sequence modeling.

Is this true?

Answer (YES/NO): NO